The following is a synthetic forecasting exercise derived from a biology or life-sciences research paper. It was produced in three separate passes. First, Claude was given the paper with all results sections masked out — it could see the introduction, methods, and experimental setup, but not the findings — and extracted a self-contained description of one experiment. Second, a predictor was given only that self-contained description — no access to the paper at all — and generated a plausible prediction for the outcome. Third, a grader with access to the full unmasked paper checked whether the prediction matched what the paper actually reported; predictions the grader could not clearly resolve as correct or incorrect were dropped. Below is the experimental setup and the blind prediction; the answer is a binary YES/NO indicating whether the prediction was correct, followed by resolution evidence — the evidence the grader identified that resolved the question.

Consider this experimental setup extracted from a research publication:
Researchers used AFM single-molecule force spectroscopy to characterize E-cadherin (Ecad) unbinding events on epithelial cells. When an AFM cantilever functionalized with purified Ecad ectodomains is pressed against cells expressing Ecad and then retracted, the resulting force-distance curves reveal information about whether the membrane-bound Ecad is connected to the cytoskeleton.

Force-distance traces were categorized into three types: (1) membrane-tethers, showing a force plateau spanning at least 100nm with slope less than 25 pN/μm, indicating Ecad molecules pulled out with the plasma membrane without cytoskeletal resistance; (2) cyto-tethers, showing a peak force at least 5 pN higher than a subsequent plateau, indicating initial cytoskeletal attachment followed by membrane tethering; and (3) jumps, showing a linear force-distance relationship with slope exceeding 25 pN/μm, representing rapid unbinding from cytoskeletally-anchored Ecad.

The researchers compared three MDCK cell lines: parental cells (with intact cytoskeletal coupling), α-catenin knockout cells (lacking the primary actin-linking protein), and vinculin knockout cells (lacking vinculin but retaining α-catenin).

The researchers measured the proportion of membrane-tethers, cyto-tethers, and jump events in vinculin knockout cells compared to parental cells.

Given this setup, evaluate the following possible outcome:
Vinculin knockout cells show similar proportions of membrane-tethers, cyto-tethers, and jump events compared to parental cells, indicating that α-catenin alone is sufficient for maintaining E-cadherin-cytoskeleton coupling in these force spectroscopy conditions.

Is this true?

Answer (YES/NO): NO